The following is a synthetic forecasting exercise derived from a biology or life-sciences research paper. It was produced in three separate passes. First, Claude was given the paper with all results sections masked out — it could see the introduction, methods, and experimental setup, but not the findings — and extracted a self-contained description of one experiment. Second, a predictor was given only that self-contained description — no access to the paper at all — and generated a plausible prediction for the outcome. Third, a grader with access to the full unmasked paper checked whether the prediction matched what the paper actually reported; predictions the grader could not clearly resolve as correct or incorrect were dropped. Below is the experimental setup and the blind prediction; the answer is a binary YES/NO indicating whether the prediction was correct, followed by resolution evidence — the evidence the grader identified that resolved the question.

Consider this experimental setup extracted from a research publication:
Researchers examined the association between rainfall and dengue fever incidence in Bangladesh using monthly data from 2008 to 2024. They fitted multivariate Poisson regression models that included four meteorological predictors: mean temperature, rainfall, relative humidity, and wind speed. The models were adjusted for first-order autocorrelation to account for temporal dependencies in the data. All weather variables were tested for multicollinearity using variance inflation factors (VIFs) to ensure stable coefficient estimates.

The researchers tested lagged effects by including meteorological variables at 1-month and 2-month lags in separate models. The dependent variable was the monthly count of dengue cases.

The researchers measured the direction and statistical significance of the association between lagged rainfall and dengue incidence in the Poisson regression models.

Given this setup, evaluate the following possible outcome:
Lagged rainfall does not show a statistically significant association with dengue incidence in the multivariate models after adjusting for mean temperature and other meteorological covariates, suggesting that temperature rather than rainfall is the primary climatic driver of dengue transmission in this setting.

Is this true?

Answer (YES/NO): NO